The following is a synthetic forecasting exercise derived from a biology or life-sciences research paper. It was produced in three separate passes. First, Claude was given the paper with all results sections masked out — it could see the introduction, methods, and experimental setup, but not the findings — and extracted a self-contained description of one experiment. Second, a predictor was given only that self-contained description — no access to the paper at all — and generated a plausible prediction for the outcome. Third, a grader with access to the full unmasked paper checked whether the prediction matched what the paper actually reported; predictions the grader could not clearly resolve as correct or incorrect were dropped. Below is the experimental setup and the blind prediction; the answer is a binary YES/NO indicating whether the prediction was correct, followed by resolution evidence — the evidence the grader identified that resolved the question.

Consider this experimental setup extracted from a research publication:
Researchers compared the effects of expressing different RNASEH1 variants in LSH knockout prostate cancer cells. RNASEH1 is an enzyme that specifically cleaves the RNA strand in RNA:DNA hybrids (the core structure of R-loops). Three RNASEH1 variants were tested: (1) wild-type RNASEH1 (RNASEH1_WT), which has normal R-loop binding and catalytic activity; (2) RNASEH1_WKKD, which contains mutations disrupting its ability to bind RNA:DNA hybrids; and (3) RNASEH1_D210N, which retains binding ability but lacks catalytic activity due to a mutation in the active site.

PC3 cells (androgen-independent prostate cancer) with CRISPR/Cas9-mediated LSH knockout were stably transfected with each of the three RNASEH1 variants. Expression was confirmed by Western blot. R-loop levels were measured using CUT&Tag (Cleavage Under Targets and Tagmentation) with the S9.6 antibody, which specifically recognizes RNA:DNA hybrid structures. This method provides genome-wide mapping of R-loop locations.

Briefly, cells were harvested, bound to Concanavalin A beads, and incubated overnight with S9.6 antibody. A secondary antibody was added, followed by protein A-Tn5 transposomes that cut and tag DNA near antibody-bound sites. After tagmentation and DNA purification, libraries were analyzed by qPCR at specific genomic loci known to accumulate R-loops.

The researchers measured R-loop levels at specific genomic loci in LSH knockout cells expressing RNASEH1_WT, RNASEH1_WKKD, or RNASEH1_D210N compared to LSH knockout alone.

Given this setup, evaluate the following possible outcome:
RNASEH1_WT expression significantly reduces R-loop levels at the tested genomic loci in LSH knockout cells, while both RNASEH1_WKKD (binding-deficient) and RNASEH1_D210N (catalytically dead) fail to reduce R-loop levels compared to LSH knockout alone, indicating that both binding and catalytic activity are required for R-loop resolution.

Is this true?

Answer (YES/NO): NO